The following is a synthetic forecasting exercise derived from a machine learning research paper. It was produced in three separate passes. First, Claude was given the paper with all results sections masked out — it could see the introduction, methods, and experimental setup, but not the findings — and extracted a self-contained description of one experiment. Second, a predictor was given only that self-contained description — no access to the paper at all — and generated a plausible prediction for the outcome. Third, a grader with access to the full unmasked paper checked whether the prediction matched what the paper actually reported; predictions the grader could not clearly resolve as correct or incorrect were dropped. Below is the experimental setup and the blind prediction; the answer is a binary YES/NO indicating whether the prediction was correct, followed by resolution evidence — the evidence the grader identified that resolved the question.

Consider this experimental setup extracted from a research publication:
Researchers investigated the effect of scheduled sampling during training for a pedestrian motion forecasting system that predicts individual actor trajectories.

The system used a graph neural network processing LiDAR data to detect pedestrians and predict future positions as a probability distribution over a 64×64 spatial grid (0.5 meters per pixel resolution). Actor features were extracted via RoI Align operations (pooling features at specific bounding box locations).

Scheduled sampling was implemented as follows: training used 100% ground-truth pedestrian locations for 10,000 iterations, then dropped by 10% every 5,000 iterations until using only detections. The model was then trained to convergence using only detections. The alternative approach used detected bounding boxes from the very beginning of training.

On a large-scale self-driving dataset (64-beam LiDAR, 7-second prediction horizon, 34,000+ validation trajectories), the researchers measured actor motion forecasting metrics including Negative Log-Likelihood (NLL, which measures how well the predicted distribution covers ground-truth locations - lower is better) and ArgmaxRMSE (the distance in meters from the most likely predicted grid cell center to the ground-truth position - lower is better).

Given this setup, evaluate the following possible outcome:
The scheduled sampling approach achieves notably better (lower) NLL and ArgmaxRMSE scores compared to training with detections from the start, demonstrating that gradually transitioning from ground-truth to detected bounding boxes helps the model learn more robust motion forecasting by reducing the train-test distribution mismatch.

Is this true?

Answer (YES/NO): YES